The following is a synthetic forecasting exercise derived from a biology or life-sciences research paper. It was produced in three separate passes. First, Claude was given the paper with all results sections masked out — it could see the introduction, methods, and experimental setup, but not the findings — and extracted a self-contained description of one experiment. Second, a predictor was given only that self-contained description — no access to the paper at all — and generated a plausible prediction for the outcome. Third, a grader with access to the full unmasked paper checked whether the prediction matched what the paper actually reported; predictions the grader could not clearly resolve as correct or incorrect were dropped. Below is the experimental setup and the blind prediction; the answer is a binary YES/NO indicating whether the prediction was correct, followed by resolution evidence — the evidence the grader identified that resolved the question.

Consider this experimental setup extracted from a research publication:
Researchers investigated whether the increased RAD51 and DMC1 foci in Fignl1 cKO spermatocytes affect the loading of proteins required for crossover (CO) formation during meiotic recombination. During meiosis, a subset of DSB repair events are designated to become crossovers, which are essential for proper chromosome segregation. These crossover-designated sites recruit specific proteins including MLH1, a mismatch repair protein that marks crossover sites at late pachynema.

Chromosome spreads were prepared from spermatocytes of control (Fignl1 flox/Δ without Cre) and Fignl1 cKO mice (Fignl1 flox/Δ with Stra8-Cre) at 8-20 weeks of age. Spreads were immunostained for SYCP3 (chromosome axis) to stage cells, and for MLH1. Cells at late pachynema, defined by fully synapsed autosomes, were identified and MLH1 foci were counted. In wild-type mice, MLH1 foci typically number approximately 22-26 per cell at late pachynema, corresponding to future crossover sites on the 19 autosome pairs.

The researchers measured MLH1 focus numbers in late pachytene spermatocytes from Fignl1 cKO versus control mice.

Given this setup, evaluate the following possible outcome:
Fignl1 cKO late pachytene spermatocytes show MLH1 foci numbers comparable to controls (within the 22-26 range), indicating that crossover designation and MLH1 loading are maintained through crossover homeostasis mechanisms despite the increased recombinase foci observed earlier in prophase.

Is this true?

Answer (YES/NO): NO